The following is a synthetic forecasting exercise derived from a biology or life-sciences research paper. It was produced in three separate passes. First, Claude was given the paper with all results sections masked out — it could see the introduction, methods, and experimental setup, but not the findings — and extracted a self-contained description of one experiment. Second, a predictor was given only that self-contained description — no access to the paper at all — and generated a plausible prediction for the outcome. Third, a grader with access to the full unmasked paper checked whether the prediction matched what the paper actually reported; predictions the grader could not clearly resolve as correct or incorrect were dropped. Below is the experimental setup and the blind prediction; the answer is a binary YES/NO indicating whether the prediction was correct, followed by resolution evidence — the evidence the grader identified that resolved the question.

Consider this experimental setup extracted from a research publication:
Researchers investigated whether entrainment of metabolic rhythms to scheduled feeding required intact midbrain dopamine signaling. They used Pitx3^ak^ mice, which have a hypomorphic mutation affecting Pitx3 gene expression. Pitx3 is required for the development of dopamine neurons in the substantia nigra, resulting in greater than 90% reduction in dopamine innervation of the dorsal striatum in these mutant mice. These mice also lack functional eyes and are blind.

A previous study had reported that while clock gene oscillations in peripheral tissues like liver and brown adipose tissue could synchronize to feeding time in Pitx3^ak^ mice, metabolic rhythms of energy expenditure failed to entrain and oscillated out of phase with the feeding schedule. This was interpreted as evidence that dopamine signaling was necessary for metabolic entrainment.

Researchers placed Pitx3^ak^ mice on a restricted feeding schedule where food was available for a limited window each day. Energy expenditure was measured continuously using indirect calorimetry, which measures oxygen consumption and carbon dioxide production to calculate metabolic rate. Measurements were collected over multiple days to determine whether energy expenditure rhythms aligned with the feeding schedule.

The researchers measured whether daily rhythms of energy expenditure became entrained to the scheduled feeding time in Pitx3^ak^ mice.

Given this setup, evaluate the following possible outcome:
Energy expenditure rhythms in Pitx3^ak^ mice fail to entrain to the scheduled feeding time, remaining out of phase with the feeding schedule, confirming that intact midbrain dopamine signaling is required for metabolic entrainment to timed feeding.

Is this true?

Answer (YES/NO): NO